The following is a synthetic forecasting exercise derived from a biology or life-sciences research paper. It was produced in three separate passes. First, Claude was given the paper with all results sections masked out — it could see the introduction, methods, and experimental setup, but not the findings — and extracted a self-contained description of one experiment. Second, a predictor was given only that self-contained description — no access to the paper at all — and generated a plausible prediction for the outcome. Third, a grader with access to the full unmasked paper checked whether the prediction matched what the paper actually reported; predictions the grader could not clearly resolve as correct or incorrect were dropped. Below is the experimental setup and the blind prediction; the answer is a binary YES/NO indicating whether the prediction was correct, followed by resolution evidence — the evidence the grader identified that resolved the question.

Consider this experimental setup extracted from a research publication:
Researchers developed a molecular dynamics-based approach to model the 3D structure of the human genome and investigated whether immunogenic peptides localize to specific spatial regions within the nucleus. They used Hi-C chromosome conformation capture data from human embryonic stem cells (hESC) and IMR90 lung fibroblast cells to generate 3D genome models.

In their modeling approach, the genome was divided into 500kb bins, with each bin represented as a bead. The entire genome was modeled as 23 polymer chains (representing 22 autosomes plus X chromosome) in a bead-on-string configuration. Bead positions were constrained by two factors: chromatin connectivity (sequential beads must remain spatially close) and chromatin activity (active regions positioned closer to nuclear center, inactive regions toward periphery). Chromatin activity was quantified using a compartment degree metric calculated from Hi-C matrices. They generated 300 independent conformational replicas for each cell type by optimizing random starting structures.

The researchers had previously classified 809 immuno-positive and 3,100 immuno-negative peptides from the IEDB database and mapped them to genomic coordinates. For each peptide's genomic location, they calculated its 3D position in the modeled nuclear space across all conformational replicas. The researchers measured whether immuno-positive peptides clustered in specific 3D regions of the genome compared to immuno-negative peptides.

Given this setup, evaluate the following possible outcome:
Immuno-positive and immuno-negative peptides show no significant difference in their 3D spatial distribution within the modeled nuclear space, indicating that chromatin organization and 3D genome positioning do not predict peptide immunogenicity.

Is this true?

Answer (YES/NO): NO